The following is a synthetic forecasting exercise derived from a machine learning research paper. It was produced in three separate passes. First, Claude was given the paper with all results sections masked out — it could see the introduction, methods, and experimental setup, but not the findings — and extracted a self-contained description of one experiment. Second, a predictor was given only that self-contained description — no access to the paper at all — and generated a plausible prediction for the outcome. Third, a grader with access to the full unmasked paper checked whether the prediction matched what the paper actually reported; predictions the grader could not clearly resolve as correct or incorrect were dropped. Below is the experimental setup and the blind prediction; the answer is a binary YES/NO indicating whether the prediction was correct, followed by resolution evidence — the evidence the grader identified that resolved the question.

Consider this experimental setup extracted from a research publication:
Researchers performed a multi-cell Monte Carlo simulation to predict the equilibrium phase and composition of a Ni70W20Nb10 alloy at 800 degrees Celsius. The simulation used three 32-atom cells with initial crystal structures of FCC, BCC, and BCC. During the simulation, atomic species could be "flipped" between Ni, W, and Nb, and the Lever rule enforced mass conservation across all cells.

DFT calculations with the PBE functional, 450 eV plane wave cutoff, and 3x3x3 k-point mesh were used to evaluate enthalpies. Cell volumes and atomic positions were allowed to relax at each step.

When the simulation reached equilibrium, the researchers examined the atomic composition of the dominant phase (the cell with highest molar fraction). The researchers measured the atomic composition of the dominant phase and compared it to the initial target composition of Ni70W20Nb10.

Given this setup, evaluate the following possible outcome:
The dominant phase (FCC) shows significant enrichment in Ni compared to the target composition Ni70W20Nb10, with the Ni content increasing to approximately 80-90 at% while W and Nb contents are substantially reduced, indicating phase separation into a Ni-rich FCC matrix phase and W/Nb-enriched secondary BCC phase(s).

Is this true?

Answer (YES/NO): NO